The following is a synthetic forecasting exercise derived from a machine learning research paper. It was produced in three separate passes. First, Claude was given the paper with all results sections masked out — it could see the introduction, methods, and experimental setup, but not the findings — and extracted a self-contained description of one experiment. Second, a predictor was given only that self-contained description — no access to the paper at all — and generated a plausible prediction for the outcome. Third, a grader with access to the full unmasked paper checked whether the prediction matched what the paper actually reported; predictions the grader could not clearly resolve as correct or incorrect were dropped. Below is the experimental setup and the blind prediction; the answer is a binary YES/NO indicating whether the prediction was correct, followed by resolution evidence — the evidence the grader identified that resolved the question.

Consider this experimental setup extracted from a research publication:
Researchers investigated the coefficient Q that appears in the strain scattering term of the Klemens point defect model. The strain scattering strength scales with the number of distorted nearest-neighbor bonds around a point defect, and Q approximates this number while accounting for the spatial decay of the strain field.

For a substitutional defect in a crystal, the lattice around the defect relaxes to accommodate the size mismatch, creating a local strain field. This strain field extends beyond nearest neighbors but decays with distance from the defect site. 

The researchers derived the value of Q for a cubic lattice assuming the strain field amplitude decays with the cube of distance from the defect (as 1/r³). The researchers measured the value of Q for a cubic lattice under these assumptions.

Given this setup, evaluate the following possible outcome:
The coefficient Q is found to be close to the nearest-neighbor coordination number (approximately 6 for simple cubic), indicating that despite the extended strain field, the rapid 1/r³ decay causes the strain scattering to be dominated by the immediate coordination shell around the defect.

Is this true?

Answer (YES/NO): NO